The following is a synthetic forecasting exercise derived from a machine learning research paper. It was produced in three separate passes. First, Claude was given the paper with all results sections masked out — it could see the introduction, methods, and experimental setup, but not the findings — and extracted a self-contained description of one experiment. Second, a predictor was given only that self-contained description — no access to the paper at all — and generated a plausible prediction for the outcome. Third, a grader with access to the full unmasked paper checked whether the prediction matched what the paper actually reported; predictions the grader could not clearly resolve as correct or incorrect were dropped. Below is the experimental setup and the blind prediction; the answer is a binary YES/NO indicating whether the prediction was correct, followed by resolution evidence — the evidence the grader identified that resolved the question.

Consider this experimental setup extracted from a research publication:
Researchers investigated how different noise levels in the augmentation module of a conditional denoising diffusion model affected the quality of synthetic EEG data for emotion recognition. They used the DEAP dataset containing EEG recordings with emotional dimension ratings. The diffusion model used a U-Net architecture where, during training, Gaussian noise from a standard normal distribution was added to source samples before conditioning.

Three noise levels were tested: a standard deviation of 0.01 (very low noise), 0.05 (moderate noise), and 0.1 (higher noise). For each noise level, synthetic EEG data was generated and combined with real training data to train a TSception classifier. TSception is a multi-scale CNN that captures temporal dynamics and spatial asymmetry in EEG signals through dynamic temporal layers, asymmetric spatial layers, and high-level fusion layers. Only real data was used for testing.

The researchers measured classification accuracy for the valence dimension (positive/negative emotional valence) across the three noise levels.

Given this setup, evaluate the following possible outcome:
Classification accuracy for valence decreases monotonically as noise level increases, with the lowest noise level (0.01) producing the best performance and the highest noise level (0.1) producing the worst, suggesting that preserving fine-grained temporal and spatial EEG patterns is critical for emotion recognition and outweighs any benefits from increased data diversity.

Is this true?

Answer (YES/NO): NO